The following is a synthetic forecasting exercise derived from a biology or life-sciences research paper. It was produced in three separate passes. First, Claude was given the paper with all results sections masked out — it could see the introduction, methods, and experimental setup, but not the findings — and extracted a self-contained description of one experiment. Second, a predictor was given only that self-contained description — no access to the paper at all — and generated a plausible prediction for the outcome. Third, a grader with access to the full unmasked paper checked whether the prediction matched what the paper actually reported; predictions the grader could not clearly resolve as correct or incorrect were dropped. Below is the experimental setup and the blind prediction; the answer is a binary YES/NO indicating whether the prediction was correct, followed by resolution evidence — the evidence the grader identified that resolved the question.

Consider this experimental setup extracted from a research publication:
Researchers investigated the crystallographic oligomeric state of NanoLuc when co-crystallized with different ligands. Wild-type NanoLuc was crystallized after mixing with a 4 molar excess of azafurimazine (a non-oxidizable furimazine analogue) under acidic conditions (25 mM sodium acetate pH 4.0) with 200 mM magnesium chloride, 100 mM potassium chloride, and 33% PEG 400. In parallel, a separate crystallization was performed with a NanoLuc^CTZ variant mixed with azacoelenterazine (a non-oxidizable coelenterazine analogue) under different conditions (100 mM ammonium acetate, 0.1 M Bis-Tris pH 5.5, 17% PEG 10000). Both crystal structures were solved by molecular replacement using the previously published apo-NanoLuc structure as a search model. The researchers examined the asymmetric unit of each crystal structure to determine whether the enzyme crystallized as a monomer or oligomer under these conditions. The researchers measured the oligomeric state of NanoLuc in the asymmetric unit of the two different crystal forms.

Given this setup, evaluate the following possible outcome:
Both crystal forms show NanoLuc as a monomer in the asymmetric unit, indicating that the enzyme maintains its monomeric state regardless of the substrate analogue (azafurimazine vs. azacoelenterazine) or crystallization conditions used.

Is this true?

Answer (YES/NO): NO